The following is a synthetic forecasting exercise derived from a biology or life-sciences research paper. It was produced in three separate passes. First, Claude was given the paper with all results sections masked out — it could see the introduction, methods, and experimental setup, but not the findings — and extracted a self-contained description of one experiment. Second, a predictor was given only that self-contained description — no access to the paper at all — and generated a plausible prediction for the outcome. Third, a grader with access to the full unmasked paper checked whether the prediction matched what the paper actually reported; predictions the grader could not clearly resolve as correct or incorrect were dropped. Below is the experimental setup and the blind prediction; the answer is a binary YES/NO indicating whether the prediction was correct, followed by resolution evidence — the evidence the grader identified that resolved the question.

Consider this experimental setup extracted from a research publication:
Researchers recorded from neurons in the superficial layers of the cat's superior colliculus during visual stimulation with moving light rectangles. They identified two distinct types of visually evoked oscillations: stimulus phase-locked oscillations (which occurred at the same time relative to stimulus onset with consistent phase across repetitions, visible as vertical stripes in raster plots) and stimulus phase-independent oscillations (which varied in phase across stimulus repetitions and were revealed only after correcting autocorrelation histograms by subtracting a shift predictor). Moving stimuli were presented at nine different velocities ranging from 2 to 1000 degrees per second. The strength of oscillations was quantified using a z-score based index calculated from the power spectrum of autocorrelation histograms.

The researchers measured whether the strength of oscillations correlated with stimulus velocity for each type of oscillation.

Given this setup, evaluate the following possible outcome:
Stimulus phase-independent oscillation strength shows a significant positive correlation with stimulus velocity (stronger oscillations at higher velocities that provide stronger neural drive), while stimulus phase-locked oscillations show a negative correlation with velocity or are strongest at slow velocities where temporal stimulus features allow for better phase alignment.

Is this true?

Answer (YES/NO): NO